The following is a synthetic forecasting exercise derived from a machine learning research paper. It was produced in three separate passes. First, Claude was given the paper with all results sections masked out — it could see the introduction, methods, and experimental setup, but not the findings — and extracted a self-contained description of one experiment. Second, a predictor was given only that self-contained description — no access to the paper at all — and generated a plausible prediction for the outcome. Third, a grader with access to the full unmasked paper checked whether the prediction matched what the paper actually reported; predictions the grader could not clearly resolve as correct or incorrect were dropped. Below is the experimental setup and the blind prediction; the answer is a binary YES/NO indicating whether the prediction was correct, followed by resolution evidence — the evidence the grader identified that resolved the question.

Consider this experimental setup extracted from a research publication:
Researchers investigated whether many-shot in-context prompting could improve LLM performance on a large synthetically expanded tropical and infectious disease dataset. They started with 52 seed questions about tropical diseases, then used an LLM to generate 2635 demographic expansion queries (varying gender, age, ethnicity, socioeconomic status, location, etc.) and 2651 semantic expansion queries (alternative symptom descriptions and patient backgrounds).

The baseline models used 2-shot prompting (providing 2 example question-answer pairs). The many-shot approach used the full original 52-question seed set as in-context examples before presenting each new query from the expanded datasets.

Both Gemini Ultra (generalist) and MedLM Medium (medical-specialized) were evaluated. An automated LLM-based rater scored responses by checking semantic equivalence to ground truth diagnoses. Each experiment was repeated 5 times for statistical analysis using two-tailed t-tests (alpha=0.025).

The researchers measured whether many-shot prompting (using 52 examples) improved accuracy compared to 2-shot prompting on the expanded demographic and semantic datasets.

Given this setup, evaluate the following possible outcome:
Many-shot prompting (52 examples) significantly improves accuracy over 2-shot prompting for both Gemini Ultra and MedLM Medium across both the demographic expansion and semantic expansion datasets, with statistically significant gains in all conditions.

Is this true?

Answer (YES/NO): NO